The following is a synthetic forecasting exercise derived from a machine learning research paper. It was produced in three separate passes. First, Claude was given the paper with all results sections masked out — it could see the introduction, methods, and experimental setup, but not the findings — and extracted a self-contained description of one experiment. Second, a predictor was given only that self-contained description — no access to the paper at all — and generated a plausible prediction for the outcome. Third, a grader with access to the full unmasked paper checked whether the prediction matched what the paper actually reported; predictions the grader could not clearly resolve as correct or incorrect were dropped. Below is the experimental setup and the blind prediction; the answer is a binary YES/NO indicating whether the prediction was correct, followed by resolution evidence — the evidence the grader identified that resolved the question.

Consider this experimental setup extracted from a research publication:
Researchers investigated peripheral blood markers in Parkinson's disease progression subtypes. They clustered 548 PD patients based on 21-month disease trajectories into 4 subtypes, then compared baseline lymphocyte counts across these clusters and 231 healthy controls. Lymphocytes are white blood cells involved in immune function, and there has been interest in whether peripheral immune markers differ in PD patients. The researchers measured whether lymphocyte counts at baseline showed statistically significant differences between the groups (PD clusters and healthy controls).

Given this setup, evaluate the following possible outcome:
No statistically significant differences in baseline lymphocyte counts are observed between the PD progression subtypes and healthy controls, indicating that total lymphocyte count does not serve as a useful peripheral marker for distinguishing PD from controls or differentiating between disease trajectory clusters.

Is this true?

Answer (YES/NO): NO